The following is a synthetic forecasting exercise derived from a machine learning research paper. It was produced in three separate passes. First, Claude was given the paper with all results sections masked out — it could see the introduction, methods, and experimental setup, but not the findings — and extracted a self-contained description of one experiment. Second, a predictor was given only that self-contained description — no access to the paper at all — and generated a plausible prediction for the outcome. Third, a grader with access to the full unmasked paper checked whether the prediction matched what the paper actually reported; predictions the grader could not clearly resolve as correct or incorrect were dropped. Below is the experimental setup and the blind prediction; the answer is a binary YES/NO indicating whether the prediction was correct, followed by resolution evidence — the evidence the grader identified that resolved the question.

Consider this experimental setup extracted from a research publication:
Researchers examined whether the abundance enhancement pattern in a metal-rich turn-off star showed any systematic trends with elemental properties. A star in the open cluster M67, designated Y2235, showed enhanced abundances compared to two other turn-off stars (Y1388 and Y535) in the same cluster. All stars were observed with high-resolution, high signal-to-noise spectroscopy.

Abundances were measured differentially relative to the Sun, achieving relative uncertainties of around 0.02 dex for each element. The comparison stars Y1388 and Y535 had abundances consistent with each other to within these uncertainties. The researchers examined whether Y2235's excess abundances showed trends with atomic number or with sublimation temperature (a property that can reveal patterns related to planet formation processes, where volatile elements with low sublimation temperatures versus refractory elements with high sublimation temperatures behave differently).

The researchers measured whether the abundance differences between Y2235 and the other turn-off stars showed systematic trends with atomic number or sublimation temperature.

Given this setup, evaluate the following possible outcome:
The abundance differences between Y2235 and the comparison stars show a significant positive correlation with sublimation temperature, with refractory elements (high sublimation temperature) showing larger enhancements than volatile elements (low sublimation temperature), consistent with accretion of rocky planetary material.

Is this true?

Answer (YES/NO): NO